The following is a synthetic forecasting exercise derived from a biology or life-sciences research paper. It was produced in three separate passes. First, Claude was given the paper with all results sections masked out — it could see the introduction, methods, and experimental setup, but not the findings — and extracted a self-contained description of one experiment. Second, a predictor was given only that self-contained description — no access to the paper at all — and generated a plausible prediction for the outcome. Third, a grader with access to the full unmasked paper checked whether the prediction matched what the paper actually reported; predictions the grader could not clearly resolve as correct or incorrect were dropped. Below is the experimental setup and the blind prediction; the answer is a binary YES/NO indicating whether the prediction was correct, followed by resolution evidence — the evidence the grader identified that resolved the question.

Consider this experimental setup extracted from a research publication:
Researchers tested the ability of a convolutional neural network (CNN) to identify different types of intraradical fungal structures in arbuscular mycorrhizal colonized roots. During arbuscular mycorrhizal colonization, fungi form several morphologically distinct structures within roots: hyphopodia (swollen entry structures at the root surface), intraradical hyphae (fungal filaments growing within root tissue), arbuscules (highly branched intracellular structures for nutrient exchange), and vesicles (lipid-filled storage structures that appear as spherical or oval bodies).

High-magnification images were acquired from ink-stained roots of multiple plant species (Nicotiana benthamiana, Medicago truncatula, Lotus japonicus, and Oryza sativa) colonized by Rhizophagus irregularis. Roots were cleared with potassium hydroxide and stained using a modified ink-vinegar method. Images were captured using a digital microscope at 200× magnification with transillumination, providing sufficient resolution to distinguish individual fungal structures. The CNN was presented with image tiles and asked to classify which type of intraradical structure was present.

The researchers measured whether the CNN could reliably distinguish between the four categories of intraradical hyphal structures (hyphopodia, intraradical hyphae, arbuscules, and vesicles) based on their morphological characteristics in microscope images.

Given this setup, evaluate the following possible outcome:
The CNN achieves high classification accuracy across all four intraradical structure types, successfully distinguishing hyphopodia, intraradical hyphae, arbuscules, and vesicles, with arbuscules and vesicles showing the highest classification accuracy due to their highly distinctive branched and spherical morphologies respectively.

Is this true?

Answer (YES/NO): NO